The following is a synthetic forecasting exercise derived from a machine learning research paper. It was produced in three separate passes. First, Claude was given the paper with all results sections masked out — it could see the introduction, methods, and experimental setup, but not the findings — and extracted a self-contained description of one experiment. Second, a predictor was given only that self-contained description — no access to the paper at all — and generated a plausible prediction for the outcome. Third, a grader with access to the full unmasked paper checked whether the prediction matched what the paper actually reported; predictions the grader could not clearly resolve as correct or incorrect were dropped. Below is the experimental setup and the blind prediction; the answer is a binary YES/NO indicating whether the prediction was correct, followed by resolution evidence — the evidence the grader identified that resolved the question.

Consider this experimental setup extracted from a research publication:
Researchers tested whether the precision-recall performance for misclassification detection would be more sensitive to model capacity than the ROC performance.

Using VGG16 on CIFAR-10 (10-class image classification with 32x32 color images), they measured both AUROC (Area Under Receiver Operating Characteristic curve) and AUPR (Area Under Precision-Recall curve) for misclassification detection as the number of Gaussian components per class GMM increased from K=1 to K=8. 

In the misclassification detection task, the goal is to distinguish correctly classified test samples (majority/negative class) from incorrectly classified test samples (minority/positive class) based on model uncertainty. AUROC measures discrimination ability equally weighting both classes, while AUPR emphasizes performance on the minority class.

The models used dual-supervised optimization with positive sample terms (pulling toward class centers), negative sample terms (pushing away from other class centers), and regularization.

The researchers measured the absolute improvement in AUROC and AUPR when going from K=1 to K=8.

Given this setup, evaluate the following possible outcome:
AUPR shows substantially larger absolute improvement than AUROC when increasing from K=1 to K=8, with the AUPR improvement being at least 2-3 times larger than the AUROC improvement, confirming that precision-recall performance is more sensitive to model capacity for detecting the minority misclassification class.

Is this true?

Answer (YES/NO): YES